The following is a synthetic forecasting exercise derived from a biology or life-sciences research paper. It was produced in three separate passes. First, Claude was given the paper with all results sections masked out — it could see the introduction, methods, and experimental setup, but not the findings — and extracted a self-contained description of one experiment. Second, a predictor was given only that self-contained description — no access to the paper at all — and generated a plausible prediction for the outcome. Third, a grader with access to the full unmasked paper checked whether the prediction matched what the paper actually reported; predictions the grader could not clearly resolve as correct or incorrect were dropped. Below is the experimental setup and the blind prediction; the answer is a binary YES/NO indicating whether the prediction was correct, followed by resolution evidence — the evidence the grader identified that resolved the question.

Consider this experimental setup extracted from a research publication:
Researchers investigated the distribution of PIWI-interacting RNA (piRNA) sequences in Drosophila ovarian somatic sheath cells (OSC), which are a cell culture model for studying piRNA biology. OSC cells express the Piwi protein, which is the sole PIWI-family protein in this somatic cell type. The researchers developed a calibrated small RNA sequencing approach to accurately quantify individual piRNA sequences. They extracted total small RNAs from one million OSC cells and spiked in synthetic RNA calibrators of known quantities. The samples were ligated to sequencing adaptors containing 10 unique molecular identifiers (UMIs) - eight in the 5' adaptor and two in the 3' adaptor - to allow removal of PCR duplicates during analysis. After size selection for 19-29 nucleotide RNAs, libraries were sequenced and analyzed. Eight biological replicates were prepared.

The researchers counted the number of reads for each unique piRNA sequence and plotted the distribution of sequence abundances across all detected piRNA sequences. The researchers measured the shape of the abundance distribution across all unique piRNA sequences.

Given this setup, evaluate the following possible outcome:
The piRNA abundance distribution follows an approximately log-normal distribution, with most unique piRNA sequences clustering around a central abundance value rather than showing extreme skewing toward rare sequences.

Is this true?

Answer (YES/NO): NO